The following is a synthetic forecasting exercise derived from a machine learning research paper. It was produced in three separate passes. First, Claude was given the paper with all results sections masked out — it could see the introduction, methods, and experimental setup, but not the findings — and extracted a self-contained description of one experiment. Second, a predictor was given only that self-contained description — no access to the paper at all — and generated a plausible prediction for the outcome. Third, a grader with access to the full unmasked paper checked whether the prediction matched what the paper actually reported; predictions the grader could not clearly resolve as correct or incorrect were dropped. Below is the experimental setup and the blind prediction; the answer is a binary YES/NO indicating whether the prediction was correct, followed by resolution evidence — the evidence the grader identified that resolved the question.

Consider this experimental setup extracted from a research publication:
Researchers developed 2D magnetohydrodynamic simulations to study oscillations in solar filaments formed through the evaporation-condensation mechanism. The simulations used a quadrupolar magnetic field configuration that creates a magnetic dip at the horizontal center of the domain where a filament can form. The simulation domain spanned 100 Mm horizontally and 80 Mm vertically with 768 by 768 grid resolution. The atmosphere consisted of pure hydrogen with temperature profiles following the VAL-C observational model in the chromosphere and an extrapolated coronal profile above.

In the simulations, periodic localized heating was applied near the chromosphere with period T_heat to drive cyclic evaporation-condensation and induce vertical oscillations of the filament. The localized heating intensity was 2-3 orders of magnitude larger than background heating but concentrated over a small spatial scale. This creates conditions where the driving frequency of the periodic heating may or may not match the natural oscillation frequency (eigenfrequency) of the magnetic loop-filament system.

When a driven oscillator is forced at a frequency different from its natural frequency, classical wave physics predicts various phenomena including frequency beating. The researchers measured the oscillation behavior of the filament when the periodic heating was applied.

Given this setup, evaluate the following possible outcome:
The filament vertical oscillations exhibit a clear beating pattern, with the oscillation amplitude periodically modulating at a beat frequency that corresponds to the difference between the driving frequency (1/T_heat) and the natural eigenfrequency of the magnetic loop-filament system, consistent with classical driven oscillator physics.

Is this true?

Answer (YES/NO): NO